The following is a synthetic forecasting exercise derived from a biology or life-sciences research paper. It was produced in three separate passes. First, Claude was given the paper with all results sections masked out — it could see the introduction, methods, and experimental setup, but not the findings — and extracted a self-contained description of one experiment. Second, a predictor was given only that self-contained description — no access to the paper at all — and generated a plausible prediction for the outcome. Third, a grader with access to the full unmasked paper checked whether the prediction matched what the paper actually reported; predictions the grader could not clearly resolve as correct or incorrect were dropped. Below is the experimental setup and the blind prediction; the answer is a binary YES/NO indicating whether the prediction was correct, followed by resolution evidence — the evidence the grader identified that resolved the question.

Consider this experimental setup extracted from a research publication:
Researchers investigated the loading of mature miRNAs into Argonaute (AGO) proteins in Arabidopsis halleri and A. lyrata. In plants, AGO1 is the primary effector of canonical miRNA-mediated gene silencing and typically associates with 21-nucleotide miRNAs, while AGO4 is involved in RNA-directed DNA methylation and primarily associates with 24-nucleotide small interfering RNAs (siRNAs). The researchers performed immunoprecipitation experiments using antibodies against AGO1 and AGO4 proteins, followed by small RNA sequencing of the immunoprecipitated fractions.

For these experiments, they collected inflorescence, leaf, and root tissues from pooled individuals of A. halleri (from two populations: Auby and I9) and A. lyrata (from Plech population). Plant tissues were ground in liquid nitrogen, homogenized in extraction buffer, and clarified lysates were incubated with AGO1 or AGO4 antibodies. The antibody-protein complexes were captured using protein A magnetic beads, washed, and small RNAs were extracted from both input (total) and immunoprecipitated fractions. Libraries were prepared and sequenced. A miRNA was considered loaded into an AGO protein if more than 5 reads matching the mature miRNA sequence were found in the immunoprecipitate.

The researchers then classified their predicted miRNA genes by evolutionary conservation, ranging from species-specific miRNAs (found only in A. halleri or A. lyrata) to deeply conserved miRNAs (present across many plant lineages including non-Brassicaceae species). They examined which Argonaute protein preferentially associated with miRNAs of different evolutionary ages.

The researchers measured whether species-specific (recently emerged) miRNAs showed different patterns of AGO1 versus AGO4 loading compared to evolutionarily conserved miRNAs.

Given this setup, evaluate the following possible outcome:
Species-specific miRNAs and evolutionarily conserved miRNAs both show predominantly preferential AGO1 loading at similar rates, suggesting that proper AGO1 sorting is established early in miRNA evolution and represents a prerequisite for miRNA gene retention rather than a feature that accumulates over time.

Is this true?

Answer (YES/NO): NO